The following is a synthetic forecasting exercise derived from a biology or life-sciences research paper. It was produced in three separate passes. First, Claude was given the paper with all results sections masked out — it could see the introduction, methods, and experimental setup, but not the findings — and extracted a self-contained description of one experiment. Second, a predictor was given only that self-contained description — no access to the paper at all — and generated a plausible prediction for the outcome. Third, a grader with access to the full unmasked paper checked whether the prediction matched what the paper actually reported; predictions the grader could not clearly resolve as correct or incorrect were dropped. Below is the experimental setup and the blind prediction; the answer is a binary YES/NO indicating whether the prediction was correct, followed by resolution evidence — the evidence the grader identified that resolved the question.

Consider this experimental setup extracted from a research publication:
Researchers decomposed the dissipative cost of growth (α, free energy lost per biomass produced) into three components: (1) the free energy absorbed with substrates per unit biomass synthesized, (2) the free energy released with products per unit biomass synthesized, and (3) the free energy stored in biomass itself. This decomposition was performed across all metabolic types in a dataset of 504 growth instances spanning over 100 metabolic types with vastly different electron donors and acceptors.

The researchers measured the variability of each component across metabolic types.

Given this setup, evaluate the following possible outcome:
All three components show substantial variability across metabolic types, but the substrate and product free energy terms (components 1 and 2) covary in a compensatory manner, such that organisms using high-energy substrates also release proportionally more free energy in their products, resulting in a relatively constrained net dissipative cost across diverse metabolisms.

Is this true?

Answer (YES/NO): NO